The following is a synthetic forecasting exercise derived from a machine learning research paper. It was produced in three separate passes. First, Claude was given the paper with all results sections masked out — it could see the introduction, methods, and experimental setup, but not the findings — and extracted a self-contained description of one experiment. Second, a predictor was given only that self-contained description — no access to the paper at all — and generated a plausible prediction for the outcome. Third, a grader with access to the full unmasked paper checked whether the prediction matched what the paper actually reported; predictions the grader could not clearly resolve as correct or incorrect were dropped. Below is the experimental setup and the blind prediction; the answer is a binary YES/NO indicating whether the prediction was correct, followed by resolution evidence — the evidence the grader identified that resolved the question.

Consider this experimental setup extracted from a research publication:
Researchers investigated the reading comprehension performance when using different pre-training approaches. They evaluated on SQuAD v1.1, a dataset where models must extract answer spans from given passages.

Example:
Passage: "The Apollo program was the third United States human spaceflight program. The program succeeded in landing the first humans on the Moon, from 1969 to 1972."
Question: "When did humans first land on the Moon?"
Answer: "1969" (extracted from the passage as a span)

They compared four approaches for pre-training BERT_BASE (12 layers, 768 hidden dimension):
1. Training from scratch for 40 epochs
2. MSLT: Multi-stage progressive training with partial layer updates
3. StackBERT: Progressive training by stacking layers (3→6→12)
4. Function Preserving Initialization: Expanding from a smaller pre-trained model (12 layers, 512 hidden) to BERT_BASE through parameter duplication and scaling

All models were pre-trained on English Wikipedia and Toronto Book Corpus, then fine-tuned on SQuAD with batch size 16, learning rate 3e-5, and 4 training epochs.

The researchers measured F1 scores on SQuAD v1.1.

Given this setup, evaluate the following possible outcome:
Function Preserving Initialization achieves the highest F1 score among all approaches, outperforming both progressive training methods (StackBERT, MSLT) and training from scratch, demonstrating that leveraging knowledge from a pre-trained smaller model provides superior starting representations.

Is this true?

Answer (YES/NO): NO